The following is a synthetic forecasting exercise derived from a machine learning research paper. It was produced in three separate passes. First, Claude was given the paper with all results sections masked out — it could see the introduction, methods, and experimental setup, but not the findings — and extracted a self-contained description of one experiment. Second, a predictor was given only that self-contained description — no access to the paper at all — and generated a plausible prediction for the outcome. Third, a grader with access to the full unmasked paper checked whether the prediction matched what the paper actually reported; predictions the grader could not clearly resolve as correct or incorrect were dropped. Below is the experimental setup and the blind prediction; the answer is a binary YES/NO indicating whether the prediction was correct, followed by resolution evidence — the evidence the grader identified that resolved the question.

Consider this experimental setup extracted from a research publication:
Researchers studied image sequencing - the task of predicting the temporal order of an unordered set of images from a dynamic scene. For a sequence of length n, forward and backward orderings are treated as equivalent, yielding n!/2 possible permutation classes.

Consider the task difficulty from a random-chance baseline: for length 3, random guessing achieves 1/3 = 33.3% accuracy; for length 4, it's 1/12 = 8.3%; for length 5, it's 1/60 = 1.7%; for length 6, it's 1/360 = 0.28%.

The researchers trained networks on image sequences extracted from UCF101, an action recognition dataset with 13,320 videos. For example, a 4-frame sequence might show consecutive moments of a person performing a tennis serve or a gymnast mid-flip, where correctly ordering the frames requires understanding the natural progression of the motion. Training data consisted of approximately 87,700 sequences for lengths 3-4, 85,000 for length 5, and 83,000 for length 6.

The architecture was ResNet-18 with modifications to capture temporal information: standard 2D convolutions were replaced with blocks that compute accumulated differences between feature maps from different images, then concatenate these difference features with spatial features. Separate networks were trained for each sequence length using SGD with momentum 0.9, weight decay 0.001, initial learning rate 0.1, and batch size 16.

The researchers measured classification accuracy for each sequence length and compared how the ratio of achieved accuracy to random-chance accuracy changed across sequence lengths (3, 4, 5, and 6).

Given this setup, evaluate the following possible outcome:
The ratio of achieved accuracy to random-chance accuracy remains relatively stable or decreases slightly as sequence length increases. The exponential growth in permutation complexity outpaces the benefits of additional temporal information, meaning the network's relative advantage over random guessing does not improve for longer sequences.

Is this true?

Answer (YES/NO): NO